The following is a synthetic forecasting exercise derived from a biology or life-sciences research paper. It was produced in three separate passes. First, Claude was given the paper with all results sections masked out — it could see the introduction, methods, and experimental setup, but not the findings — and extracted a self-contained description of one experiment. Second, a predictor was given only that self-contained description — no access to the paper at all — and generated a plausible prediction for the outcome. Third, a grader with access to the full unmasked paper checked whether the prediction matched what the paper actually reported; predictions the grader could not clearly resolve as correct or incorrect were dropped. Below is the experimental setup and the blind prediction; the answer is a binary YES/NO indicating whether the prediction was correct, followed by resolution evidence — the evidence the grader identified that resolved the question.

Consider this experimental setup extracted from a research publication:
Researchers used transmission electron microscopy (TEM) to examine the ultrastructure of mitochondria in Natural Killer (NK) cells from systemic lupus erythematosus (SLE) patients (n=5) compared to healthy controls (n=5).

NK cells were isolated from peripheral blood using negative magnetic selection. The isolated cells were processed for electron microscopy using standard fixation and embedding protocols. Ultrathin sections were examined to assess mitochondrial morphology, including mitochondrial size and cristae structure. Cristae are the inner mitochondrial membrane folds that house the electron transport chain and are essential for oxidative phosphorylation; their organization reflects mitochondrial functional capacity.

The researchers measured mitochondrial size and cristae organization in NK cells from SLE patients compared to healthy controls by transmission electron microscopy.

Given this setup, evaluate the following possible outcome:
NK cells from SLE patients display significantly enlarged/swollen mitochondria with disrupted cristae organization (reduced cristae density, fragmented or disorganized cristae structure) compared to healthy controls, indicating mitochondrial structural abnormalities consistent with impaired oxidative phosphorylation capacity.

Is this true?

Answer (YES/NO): YES